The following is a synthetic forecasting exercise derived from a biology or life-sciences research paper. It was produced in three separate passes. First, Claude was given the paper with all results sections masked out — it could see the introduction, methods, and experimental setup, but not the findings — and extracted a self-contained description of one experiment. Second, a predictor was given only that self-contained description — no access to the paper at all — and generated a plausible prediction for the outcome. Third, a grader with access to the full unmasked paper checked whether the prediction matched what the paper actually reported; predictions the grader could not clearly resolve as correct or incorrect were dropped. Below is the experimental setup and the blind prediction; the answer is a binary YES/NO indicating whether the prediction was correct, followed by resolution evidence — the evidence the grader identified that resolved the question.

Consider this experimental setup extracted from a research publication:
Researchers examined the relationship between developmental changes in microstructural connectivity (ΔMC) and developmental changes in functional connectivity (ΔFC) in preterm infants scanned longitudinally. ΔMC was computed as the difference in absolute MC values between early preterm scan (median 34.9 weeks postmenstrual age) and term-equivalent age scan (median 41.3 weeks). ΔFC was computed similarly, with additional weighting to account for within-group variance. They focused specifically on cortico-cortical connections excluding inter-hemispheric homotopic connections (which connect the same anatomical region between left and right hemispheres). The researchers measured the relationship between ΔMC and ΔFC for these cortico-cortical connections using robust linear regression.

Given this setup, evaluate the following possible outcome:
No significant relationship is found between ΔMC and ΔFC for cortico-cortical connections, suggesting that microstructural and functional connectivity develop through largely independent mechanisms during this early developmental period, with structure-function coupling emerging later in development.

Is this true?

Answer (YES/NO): NO